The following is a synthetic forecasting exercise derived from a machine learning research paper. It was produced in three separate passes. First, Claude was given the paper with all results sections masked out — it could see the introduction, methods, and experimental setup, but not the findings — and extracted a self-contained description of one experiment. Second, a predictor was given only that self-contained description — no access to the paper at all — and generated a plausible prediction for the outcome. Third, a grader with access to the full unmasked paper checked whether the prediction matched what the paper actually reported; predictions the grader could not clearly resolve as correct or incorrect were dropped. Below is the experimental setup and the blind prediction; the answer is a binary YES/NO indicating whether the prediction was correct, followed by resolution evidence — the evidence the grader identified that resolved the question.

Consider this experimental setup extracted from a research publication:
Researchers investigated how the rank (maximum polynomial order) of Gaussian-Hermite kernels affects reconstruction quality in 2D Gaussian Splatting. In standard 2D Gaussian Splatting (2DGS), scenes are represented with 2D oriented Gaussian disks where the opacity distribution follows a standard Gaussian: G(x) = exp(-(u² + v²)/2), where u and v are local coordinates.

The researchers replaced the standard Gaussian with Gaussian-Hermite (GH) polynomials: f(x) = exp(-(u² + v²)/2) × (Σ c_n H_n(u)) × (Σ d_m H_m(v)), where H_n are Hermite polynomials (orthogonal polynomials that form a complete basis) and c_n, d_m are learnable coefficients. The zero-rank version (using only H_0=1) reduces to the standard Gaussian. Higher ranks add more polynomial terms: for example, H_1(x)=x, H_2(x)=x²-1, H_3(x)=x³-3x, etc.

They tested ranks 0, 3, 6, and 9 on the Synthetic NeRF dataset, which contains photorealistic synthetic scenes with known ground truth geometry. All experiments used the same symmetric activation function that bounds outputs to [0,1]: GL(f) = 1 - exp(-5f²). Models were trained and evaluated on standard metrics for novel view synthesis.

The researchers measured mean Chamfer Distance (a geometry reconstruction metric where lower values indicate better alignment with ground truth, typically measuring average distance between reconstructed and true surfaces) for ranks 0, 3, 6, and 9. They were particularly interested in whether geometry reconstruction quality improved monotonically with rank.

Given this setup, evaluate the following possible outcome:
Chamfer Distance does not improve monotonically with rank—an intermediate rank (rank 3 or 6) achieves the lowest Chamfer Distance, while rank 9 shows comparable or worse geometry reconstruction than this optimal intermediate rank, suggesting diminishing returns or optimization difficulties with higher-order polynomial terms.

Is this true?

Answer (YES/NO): YES